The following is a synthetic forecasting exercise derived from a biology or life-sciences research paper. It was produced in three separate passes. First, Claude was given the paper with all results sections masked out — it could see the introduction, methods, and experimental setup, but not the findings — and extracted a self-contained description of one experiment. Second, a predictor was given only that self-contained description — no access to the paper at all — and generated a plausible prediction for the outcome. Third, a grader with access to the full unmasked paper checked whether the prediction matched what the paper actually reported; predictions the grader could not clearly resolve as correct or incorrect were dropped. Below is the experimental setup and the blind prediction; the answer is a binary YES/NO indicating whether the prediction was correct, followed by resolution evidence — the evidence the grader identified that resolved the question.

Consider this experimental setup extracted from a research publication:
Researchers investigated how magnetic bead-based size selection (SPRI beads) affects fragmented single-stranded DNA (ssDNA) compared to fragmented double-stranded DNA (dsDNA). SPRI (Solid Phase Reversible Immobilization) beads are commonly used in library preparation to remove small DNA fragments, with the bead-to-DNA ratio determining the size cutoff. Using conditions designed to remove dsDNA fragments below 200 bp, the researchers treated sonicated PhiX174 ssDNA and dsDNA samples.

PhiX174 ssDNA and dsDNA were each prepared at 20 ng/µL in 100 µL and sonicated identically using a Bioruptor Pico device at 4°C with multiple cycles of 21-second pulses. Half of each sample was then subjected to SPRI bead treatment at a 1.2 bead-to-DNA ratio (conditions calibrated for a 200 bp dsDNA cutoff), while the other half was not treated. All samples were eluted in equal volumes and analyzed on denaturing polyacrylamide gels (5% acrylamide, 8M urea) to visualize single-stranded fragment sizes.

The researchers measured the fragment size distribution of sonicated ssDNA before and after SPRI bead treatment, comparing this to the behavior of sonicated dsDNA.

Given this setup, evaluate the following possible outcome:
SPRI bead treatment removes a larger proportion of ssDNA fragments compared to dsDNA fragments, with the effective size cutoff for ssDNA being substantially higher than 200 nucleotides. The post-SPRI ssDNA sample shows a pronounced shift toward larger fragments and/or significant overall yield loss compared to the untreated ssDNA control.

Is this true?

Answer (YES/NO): YES